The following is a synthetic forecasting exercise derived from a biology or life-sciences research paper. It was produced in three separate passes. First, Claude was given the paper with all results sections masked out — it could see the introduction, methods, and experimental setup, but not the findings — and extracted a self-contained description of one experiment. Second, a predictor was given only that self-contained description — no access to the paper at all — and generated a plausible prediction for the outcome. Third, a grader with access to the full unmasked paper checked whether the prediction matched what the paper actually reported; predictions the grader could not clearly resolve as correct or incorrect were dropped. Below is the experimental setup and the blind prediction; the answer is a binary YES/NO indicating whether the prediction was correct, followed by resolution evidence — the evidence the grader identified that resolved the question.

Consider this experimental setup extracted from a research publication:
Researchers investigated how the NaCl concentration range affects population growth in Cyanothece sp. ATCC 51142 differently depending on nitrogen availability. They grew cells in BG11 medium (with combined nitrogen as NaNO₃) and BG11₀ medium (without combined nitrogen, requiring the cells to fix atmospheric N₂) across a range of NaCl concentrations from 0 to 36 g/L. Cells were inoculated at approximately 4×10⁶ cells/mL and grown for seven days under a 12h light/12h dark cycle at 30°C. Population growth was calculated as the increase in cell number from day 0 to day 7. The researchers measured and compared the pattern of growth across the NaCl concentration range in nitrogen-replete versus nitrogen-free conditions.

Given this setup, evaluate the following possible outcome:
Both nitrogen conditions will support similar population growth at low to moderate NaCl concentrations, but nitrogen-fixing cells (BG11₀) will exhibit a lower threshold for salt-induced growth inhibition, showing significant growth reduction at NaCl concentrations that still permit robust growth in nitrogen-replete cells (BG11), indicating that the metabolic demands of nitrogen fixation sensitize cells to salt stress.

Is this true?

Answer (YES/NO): NO